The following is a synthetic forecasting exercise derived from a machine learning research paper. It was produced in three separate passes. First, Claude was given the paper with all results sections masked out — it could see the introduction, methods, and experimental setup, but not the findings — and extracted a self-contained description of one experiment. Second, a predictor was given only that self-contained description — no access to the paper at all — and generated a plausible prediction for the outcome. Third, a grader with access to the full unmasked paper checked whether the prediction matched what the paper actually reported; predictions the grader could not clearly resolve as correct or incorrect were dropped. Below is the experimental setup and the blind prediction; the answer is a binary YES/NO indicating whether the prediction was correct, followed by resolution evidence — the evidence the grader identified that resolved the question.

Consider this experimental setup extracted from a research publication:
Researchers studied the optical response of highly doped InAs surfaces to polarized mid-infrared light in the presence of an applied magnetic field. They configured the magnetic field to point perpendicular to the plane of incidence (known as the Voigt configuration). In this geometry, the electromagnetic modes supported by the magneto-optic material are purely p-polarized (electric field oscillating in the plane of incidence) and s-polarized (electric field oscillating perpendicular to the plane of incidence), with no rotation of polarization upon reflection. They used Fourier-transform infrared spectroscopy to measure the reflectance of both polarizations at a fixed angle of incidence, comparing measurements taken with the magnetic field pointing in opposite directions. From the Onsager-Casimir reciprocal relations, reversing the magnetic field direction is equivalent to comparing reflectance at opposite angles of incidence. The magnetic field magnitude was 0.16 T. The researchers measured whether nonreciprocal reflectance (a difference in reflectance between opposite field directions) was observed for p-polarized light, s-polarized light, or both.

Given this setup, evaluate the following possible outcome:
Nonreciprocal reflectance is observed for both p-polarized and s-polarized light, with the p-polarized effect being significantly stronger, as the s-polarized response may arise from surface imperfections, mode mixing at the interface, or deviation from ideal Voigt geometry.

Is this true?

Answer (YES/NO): NO